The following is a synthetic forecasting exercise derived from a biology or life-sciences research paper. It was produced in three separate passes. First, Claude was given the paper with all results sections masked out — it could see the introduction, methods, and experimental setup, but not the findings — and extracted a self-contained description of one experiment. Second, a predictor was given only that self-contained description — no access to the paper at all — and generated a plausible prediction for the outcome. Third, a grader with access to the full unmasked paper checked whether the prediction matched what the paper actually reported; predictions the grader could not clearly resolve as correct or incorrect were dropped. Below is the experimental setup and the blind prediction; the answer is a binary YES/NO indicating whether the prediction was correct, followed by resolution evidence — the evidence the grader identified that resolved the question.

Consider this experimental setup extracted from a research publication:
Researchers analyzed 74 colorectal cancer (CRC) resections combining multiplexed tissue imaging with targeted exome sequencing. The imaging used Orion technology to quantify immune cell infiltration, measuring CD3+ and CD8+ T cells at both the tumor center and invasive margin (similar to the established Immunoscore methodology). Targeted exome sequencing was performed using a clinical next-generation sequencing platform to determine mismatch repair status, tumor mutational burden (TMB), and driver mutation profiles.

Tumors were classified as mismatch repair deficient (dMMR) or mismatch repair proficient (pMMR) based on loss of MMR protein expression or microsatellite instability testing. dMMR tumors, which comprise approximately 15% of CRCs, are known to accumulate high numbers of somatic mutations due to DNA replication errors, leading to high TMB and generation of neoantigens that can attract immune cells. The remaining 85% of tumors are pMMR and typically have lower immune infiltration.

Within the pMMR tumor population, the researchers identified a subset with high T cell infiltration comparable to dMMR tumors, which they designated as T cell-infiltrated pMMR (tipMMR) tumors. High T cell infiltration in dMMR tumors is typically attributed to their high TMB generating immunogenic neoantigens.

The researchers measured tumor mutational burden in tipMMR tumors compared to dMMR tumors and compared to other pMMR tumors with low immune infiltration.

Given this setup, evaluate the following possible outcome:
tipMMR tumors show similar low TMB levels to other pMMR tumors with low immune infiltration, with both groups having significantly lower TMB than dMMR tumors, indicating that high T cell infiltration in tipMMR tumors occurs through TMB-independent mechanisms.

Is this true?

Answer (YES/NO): YES